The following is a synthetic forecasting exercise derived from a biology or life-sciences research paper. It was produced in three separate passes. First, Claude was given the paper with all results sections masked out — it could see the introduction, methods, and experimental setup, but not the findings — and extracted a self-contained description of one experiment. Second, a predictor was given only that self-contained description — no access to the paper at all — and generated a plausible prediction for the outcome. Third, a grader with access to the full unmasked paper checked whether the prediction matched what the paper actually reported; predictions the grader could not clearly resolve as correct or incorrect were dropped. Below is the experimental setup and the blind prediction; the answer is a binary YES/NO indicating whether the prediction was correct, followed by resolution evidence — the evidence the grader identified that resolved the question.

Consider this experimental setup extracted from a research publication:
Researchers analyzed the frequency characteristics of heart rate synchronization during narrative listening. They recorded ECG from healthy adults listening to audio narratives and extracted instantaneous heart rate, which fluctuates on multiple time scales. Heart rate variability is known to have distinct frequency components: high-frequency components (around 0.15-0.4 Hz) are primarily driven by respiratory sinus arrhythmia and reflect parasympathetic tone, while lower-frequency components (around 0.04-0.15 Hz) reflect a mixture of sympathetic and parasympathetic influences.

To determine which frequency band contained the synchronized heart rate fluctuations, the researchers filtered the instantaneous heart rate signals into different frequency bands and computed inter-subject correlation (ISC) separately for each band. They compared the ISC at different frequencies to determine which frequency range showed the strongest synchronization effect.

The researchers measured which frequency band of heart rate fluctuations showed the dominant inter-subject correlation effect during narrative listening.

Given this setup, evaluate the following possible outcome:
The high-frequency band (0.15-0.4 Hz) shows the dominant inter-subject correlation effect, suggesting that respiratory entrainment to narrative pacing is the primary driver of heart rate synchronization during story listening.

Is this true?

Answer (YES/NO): NO